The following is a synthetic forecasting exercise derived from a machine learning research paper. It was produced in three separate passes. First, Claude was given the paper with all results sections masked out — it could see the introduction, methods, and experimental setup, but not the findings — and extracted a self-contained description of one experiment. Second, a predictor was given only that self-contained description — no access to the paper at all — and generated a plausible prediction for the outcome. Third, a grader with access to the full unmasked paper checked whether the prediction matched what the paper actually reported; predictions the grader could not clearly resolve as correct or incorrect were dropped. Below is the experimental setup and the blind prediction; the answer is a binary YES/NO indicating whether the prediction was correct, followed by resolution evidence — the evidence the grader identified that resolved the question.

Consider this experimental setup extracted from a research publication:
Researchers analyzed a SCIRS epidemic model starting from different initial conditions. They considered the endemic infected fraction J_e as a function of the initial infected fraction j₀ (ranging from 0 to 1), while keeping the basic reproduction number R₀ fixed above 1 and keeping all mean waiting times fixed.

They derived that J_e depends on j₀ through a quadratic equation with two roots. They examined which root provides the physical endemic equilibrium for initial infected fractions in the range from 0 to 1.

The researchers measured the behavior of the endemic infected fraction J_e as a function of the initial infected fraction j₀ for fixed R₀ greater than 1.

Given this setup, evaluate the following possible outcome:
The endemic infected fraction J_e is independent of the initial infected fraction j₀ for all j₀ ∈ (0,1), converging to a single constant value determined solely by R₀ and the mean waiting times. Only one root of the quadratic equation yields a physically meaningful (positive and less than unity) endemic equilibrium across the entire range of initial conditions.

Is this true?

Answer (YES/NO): NO